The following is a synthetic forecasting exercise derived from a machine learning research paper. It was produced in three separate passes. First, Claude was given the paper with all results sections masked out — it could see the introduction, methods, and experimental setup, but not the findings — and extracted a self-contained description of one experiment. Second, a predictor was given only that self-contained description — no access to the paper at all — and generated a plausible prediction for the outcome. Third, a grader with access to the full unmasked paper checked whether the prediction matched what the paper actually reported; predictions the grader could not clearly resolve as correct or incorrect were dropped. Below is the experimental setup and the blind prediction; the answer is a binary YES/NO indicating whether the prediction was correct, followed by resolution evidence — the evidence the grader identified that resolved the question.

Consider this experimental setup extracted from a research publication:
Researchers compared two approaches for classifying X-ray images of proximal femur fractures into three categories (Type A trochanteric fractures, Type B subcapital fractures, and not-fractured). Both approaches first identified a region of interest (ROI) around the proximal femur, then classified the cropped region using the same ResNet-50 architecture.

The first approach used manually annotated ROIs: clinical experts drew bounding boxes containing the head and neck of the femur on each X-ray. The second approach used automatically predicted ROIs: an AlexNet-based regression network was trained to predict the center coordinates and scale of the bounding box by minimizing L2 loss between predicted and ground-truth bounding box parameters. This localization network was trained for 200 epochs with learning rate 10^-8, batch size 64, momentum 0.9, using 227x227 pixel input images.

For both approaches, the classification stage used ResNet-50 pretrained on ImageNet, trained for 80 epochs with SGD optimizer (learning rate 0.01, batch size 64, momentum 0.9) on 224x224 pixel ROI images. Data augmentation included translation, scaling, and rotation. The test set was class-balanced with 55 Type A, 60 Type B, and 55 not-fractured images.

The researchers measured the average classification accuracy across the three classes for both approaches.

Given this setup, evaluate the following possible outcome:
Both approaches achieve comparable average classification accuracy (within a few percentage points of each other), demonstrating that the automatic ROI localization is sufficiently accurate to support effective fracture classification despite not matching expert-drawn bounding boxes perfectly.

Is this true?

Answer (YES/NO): YES